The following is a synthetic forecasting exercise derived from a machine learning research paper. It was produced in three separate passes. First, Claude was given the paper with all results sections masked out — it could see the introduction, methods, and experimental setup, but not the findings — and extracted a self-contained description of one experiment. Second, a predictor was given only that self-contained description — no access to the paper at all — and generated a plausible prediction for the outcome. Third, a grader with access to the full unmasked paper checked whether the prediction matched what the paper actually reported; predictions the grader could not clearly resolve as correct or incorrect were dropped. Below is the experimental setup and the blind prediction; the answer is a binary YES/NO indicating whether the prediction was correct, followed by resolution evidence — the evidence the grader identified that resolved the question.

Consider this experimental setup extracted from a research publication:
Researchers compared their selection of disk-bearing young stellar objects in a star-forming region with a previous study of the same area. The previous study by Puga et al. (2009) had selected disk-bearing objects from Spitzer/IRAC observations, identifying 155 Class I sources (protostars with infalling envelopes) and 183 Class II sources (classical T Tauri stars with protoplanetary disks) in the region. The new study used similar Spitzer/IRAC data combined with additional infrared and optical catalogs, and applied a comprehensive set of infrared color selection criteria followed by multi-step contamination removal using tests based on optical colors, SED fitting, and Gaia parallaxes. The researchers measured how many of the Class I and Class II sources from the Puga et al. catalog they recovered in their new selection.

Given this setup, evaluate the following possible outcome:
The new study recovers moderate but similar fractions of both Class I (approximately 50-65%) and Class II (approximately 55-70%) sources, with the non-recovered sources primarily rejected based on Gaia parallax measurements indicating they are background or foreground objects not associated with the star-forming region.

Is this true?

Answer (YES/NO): NO